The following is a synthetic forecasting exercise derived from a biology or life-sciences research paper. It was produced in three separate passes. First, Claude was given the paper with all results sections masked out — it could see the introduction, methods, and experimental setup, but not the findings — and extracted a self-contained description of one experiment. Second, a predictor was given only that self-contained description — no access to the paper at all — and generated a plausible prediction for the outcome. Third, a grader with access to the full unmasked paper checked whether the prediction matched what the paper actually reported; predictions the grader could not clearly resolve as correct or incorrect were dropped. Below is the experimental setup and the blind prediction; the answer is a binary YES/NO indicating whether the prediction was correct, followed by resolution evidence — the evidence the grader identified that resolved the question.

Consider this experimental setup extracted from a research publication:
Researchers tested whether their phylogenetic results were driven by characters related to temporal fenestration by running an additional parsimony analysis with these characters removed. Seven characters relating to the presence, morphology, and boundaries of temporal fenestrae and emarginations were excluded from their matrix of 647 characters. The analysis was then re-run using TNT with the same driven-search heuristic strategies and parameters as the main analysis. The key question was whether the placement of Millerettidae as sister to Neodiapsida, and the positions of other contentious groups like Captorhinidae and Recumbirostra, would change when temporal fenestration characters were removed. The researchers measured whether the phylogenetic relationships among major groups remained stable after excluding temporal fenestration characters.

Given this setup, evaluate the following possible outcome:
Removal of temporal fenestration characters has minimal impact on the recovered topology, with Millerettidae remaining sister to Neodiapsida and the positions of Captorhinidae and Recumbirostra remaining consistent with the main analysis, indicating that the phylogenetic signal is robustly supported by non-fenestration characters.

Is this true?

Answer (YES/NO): YES